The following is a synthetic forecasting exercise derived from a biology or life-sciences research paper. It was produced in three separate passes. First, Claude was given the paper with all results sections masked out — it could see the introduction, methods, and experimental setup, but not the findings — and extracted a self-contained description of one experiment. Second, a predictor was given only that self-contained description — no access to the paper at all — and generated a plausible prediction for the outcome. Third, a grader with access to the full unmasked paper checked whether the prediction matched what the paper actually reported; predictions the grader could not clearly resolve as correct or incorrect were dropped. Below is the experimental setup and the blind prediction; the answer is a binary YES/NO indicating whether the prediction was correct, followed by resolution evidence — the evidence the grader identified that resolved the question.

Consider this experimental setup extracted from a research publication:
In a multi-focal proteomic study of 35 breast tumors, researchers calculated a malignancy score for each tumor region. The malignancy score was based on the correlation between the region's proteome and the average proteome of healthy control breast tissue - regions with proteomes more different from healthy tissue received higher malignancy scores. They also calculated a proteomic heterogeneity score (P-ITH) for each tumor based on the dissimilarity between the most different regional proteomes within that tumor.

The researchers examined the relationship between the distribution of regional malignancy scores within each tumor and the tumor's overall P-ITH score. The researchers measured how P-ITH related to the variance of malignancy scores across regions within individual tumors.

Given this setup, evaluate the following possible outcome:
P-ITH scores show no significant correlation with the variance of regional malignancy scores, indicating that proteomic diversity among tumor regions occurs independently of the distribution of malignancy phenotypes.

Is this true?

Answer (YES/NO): NO